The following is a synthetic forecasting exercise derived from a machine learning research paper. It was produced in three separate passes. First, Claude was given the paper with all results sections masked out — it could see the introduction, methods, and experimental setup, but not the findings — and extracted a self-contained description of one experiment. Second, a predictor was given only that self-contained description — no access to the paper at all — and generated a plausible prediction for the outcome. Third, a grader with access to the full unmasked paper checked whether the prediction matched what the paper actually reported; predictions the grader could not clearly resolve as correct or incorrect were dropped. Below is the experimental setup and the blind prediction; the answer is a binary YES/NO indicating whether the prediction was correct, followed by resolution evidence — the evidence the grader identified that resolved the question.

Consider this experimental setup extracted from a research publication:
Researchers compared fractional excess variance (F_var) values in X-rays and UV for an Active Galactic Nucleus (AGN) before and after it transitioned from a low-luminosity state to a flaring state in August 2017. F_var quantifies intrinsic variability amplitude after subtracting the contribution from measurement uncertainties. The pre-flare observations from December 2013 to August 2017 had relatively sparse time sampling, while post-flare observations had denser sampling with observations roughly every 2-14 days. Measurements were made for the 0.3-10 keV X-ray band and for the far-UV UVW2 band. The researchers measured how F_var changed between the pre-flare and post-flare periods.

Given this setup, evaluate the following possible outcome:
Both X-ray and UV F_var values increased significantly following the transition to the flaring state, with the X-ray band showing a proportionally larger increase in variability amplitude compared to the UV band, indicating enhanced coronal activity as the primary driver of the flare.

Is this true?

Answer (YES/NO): NO